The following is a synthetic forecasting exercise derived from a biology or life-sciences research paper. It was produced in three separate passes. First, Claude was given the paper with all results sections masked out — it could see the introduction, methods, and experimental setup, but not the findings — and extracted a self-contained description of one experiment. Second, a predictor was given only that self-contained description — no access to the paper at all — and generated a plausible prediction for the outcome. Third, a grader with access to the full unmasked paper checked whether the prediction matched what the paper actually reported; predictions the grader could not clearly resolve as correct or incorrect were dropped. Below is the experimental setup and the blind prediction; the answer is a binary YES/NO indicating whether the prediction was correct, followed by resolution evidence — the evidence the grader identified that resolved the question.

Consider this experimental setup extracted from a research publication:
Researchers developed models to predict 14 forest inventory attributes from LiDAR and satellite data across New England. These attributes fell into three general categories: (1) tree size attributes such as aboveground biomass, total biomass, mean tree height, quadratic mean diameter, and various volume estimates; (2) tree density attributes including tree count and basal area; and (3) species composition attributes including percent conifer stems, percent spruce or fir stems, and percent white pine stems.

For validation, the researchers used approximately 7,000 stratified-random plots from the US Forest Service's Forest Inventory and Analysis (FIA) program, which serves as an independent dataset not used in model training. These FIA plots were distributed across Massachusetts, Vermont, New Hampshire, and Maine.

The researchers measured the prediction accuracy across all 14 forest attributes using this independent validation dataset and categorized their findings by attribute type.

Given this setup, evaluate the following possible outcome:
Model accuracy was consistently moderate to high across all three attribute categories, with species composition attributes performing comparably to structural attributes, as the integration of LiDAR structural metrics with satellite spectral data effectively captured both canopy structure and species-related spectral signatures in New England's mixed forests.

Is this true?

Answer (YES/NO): NO